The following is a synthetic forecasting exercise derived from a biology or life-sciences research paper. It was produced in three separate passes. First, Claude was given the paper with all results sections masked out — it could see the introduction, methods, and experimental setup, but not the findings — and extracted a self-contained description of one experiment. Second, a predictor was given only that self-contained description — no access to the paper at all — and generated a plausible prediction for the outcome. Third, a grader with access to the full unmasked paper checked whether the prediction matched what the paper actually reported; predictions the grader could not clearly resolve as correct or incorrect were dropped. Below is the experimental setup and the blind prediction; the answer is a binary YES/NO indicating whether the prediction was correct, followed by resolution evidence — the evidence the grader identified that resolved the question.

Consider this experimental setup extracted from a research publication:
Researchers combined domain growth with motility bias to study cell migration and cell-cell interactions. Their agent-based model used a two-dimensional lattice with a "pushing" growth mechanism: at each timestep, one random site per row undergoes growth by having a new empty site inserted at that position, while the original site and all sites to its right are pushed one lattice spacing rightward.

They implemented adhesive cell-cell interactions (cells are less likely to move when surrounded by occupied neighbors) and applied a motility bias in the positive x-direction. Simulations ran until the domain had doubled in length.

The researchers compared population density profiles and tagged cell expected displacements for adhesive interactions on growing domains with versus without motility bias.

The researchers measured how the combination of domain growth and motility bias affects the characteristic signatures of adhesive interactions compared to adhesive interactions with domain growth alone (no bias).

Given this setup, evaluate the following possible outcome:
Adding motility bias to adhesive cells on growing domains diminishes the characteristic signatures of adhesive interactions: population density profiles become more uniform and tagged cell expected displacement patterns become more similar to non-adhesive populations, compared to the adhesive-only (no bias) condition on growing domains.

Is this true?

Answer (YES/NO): NO